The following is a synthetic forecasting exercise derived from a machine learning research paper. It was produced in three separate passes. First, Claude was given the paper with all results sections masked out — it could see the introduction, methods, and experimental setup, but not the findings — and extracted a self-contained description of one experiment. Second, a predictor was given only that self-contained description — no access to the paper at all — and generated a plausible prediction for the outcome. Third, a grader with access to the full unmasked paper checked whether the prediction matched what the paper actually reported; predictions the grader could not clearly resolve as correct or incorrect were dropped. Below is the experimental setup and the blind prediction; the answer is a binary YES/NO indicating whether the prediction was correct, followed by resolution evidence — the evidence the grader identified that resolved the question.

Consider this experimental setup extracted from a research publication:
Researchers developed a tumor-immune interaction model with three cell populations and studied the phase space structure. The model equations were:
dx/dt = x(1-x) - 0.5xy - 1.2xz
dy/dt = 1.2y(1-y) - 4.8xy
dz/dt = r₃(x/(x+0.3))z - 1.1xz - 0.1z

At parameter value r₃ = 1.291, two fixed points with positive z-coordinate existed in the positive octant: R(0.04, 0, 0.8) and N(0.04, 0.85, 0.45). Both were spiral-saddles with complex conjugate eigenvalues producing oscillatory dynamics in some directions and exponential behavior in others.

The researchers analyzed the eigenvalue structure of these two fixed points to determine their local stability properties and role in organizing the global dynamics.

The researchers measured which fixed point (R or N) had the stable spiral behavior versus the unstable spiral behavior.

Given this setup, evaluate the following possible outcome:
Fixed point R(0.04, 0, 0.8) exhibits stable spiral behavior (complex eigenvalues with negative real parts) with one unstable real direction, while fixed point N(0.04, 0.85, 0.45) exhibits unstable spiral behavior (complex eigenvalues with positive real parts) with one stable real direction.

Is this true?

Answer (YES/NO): YES